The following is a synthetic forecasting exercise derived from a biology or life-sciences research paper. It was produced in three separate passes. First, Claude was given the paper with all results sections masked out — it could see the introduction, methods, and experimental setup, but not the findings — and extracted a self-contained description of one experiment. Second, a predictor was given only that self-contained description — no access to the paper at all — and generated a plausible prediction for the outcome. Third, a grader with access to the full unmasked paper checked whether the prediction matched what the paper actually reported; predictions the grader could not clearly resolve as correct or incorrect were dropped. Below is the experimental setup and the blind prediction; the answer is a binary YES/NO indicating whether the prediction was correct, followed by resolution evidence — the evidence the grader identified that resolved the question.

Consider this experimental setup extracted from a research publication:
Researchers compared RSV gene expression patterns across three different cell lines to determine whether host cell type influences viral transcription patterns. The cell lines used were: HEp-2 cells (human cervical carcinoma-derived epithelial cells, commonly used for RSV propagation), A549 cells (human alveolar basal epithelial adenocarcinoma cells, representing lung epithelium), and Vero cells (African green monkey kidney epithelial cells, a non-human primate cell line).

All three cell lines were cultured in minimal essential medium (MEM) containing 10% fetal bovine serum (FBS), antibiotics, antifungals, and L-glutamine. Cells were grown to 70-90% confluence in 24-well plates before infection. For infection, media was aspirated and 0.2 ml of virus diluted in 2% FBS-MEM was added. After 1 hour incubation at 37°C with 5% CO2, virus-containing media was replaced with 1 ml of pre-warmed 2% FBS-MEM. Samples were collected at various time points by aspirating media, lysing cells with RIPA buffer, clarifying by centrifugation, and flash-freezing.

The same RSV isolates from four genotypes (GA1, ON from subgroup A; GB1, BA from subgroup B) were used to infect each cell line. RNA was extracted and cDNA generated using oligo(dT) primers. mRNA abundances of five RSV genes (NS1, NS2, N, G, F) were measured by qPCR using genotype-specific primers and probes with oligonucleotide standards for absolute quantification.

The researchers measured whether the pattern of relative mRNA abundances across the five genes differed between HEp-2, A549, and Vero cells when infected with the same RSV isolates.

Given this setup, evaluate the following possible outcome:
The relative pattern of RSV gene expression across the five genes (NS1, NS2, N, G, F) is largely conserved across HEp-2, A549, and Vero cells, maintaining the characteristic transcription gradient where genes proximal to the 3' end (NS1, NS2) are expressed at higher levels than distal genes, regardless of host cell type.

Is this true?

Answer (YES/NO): NO